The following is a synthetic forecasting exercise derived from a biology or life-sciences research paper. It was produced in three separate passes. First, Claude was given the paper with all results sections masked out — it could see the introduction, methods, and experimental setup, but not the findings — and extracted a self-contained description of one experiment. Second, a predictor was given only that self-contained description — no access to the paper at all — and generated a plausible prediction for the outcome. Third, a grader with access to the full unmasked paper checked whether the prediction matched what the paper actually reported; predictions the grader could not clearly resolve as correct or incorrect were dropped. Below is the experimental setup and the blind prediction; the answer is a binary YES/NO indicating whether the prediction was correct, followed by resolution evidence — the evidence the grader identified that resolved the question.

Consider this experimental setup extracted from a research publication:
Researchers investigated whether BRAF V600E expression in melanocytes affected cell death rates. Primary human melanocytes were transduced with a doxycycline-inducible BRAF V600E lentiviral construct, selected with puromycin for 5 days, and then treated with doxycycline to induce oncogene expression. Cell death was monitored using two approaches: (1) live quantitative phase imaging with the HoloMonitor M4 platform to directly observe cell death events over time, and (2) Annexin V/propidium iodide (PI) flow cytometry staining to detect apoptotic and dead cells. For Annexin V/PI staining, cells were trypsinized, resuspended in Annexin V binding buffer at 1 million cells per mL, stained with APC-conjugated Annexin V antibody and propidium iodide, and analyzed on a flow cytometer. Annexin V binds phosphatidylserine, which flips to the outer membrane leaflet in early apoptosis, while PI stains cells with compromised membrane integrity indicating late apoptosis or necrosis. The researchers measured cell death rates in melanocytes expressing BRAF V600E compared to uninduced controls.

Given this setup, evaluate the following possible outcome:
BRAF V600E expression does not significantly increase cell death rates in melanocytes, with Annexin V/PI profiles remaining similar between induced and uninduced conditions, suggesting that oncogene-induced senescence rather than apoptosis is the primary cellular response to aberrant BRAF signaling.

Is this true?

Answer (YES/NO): NO